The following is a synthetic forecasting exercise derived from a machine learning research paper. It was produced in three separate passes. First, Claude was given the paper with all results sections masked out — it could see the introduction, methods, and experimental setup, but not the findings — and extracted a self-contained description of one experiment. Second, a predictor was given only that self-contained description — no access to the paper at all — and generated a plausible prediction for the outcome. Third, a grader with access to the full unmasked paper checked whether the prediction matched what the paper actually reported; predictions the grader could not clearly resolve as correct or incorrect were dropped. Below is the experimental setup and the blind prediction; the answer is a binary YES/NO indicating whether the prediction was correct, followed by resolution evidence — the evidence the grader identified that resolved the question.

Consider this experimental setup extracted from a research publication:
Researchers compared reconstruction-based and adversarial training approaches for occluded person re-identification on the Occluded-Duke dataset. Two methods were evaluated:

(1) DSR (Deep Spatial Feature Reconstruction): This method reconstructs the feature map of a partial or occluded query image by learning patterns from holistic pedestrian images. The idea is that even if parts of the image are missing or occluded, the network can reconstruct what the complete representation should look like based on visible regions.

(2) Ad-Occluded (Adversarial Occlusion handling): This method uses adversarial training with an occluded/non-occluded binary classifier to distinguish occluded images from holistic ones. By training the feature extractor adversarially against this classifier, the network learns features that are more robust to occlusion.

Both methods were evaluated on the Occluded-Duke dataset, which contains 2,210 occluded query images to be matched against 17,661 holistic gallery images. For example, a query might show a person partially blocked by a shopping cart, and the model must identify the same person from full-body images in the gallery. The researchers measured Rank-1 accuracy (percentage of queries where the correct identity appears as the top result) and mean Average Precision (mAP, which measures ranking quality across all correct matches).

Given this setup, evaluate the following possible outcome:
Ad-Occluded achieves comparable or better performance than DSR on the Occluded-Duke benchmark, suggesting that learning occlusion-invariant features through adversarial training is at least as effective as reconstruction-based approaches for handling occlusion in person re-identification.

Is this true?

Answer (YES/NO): YES